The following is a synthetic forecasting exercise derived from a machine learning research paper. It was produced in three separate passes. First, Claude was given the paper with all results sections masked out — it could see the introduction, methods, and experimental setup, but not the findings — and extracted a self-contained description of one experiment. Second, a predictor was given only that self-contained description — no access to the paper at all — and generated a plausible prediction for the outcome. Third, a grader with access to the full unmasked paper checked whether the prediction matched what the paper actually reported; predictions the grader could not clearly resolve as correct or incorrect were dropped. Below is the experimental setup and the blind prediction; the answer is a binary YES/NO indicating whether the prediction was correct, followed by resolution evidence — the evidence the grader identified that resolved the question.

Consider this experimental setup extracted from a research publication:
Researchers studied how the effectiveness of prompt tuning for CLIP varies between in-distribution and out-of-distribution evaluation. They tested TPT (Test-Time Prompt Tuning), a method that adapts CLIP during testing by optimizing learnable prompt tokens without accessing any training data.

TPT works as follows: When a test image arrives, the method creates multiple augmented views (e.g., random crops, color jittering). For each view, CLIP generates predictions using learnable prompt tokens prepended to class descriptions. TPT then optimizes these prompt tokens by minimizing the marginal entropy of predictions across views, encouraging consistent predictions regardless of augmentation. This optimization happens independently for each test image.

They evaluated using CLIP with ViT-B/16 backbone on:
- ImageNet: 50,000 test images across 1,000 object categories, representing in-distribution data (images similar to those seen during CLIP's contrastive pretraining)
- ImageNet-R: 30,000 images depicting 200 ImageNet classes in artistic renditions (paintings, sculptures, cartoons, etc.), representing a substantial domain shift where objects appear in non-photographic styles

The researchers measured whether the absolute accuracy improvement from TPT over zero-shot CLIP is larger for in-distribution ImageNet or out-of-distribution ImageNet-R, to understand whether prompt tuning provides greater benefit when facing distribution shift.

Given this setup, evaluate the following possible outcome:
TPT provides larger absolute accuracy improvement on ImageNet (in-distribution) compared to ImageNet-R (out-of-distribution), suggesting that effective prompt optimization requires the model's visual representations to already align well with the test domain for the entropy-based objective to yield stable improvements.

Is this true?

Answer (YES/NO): NO